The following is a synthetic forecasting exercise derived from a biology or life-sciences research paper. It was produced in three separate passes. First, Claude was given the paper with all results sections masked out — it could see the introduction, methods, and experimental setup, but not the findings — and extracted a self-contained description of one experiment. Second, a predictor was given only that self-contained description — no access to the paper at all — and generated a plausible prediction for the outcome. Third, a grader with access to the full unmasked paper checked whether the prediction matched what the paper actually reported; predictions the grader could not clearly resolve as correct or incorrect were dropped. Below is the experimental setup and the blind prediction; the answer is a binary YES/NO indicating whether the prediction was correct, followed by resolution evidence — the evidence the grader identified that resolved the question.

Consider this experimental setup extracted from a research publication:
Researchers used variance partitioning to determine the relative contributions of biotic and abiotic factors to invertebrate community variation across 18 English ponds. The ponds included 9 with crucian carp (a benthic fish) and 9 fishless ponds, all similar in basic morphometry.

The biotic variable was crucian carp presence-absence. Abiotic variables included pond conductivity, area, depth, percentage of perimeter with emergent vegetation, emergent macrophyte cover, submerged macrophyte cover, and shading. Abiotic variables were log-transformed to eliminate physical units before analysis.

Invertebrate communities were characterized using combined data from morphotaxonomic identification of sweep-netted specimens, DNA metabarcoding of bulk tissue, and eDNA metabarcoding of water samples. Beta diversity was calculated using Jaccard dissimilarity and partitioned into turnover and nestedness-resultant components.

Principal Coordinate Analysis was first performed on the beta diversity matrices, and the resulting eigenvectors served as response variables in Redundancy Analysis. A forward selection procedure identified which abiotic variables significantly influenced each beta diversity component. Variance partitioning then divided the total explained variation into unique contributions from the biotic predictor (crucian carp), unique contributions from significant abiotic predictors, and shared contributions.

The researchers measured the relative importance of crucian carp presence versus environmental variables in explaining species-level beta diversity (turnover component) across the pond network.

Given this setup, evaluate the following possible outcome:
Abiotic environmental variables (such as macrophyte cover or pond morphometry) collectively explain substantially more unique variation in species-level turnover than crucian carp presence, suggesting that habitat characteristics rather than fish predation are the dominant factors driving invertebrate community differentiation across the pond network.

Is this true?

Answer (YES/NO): NO